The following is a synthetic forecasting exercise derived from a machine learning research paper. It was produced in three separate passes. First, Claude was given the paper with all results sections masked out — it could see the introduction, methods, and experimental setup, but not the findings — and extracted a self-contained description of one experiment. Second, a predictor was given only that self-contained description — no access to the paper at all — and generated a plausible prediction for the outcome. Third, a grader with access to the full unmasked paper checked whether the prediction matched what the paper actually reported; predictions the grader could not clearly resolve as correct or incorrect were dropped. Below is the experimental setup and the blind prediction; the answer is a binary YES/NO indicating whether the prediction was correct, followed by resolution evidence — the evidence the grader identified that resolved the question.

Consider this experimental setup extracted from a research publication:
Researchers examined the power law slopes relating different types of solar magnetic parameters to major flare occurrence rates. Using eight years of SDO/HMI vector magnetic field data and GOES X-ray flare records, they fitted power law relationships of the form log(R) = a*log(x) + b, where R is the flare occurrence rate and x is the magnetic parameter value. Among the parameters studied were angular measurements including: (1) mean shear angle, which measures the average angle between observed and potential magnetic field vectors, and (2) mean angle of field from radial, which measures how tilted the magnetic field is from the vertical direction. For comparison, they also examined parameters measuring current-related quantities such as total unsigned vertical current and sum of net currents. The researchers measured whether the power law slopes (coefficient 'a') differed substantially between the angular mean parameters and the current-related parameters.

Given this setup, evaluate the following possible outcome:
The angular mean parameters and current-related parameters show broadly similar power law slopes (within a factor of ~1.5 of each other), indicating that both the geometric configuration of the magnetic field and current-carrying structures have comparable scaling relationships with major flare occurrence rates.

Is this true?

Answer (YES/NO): NO